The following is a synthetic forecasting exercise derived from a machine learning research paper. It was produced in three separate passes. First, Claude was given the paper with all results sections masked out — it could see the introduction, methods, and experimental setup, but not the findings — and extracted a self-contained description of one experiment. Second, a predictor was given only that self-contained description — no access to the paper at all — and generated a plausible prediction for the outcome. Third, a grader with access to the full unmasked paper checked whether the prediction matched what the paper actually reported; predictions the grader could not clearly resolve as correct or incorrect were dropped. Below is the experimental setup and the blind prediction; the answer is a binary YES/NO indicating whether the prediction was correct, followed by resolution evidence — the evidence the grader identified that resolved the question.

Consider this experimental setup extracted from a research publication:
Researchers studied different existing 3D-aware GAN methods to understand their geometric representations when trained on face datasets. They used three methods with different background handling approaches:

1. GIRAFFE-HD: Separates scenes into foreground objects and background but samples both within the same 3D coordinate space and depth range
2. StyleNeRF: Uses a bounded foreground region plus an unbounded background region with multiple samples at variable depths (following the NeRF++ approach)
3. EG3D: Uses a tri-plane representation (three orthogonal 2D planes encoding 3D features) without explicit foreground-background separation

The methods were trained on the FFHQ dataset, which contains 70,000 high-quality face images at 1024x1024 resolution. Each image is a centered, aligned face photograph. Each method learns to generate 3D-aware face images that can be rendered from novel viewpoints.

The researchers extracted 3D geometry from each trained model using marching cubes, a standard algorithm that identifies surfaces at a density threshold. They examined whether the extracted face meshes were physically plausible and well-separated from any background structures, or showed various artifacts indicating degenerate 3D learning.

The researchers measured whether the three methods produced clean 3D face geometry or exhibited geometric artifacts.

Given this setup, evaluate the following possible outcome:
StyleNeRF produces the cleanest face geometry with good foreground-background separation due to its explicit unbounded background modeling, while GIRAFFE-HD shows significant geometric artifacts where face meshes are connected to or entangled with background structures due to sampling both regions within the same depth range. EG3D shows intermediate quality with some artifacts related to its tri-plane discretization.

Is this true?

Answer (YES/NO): NO